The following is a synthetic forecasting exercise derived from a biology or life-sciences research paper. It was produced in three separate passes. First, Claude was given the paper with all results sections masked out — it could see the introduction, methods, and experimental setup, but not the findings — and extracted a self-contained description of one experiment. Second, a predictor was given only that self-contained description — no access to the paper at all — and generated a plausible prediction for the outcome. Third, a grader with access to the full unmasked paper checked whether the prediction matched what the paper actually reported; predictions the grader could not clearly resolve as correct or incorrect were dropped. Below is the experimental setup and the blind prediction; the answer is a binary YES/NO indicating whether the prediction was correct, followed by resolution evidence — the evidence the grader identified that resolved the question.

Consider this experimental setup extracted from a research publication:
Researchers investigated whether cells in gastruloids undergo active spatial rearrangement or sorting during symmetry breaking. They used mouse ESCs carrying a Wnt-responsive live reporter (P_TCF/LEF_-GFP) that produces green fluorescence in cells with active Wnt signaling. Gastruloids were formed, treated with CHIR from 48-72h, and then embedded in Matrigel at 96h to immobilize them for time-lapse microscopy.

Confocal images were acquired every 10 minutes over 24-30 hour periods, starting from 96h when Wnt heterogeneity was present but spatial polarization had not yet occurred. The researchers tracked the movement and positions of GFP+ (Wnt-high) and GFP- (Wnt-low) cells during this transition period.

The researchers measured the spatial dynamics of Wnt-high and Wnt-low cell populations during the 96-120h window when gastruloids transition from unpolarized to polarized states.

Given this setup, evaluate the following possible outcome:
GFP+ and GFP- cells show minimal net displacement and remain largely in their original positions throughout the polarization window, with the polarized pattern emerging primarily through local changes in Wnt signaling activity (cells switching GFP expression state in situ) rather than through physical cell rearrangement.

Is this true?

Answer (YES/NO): NO